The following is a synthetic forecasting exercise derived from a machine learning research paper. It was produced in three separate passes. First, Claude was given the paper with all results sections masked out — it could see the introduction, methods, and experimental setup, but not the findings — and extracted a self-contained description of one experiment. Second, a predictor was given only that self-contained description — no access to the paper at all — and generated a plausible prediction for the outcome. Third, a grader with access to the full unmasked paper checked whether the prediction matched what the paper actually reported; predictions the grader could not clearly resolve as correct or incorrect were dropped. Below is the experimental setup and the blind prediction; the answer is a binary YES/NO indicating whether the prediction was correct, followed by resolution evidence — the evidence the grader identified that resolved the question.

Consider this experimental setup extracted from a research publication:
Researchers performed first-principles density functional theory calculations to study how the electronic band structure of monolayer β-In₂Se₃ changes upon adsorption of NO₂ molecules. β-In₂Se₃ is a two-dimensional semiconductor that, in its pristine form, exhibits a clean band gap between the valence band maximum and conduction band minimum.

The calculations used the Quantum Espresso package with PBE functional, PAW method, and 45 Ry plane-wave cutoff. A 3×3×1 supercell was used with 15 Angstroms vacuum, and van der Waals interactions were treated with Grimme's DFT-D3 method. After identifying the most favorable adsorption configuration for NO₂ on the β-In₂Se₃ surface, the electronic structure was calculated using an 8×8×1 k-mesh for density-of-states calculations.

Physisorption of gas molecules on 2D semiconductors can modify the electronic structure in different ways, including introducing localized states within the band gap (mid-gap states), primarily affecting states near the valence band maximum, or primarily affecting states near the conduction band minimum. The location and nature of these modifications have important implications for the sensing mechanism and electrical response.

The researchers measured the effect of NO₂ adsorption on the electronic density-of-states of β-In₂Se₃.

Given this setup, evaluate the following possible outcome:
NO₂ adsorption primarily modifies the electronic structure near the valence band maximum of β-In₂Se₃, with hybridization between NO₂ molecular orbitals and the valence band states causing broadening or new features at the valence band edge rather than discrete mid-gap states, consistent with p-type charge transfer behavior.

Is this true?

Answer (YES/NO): NO